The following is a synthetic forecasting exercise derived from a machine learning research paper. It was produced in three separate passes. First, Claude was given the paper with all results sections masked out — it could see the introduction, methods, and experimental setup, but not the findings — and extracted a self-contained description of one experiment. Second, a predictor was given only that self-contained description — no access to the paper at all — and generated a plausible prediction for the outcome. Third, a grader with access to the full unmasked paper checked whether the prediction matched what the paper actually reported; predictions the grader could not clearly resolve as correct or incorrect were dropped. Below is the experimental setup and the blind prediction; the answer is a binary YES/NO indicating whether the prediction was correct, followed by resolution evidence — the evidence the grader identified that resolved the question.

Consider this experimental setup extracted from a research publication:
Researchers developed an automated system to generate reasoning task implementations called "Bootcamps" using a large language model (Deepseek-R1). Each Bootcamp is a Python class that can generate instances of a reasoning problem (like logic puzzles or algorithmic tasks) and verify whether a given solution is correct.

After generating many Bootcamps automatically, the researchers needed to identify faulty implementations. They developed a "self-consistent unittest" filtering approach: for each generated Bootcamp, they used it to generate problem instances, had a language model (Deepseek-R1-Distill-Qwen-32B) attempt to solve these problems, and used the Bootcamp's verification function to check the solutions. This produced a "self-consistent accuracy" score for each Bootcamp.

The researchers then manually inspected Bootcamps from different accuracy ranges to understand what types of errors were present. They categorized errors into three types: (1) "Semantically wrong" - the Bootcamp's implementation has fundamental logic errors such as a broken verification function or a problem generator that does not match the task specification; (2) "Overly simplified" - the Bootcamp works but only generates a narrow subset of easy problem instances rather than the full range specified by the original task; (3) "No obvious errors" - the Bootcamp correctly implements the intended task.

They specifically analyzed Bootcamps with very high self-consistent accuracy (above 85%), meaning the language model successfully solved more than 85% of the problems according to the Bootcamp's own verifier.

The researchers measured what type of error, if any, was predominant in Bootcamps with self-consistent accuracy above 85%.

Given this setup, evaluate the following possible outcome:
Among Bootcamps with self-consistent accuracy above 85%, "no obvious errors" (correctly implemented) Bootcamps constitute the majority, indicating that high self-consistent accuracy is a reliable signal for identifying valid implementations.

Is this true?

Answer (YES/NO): NO